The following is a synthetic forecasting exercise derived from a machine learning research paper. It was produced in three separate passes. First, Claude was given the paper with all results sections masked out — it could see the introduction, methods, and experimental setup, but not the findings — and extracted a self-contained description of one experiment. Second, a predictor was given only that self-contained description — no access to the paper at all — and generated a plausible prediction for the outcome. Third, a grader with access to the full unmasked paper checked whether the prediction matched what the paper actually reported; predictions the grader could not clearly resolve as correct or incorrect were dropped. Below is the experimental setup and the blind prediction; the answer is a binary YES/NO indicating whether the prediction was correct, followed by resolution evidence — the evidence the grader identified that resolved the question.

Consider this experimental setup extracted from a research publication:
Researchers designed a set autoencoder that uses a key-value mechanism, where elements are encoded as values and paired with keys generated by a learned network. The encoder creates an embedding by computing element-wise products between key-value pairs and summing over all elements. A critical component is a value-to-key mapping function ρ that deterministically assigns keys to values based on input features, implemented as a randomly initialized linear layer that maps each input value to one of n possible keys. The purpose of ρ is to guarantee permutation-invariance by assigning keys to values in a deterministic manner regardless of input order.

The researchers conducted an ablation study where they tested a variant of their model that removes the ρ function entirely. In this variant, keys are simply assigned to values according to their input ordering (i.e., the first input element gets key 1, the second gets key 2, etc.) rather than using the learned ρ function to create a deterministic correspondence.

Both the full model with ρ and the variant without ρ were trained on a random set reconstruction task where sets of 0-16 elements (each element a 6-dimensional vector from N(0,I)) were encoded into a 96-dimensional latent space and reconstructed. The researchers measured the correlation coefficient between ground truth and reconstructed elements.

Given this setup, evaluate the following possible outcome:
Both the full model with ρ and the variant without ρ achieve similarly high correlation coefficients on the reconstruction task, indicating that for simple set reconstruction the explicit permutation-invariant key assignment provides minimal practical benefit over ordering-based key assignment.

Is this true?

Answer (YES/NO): YES